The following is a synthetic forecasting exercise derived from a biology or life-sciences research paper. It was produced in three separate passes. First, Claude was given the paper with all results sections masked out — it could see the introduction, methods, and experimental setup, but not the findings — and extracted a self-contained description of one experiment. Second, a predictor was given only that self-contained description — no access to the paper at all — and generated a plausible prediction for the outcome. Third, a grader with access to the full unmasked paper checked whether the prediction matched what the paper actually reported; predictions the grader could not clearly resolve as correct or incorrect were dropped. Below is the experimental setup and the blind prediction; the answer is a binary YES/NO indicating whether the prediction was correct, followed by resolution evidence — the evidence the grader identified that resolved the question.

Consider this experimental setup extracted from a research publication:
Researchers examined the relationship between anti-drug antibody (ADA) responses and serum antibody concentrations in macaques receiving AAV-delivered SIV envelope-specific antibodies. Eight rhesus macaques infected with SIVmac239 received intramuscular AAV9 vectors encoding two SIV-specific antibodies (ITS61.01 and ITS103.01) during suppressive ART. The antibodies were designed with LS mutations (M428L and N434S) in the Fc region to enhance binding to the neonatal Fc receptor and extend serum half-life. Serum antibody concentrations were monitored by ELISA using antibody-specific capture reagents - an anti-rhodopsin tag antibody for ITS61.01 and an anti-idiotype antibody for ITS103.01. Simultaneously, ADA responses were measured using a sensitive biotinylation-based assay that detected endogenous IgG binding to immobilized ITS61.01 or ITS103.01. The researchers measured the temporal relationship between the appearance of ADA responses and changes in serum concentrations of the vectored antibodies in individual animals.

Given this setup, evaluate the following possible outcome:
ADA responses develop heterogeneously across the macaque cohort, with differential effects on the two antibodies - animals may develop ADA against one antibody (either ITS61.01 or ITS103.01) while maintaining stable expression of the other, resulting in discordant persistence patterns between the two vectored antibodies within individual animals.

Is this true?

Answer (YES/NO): NO